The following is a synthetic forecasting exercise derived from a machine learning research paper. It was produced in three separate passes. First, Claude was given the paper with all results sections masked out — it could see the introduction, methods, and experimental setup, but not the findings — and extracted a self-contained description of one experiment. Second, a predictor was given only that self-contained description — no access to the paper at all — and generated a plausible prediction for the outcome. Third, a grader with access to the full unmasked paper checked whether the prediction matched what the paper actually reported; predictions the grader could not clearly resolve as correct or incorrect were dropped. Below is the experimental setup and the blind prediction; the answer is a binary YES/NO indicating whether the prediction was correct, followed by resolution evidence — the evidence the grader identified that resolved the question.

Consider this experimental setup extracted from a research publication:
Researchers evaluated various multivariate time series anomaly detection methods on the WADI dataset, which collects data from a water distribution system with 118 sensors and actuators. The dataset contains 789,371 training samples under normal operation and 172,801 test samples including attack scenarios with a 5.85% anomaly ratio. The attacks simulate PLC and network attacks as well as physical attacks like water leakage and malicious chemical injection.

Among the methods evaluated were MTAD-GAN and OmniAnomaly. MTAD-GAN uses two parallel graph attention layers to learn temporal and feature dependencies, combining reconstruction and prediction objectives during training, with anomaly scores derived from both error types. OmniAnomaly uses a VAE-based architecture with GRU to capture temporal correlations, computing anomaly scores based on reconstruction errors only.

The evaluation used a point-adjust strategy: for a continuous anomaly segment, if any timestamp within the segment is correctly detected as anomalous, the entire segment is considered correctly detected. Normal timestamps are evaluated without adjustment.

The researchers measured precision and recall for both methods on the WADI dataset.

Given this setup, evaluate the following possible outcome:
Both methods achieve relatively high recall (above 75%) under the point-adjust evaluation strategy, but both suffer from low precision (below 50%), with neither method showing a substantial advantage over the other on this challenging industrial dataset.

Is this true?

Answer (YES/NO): NO